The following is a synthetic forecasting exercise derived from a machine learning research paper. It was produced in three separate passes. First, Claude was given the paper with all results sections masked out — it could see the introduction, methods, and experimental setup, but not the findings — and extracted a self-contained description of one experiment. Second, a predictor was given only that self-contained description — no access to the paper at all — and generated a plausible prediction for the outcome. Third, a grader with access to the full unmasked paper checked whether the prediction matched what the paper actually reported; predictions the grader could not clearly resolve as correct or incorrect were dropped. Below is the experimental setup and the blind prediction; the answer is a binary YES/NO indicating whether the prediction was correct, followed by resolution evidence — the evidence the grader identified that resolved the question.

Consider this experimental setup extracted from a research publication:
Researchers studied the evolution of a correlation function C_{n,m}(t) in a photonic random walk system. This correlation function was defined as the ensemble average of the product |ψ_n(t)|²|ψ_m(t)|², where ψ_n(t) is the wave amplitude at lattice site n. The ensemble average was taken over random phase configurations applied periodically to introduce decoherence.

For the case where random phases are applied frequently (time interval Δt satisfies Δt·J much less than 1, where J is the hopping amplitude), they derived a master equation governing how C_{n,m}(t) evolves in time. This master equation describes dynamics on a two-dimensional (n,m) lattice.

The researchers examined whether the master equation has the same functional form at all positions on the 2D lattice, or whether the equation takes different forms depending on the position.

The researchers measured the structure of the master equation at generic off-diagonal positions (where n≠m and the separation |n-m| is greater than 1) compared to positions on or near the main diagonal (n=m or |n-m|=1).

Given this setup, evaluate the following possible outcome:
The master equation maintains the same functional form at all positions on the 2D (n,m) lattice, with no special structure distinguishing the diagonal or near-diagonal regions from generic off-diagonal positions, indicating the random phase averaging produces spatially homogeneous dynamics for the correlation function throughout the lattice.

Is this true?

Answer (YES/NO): NO